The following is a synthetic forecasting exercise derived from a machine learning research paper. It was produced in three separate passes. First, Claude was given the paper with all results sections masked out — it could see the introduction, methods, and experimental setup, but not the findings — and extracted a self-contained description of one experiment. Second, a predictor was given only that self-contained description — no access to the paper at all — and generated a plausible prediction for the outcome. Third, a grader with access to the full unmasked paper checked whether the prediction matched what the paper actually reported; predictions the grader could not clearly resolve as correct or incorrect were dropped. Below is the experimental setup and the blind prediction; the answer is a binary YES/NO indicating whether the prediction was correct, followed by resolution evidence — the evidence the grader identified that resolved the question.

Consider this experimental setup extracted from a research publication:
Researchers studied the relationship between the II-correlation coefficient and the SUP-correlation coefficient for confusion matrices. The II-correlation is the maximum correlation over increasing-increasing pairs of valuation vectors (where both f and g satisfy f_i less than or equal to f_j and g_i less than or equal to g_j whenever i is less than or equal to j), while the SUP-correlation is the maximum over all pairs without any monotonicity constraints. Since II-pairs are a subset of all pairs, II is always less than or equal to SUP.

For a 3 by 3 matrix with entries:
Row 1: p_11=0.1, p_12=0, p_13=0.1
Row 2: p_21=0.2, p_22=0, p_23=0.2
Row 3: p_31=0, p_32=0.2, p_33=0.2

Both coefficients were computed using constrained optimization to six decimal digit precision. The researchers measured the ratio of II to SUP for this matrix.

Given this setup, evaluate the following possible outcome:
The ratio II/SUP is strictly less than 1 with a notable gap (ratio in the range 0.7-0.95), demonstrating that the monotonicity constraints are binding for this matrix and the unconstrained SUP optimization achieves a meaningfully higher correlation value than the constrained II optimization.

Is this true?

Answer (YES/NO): YES